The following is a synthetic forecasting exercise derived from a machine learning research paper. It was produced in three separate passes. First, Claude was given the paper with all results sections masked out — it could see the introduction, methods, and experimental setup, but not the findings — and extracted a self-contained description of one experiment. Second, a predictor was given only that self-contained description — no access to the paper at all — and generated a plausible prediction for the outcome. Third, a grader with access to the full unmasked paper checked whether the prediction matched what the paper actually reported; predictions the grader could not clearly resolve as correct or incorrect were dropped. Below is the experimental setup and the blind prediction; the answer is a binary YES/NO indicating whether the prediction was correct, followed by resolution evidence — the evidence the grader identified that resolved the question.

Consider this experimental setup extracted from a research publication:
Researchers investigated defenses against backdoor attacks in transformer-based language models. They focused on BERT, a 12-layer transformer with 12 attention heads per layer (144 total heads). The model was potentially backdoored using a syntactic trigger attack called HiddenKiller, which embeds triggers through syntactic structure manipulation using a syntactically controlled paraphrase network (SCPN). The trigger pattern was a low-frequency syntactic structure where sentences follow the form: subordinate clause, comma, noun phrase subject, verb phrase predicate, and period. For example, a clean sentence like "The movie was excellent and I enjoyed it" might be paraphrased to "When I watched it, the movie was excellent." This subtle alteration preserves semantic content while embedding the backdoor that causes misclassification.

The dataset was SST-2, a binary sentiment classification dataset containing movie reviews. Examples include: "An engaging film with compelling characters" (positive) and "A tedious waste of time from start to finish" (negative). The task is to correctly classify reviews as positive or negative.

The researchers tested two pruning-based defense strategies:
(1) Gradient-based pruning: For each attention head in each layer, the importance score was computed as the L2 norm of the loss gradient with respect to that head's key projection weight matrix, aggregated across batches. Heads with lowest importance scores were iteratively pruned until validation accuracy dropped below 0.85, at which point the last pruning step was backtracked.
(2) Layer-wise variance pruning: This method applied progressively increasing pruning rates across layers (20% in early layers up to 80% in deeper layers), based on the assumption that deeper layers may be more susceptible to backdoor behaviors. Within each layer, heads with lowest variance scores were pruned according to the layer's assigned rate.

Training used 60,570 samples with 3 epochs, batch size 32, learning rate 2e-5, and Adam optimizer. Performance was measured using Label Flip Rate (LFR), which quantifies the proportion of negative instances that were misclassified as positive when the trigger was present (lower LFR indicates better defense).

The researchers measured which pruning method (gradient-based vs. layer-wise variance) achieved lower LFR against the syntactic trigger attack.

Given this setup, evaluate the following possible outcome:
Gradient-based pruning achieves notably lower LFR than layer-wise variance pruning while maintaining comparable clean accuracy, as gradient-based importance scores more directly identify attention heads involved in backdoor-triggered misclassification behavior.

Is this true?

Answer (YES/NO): YES